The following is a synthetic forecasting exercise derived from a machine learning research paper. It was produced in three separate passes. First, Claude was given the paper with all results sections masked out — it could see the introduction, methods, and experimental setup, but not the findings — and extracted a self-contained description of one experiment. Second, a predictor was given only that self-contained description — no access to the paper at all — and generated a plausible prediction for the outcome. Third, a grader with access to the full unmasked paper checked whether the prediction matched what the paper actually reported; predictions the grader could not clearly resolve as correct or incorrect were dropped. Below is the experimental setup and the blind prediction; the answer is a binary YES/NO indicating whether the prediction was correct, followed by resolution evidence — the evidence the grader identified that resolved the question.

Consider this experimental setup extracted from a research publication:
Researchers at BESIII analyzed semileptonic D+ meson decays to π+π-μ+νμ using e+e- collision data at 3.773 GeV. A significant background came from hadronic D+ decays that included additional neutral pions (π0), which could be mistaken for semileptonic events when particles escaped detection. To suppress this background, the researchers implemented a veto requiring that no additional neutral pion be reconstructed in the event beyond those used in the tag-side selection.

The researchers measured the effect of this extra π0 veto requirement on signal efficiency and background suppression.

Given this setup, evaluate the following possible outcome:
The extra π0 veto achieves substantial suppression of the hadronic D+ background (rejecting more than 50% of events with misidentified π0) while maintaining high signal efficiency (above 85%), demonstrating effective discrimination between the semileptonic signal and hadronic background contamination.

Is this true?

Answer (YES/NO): NO